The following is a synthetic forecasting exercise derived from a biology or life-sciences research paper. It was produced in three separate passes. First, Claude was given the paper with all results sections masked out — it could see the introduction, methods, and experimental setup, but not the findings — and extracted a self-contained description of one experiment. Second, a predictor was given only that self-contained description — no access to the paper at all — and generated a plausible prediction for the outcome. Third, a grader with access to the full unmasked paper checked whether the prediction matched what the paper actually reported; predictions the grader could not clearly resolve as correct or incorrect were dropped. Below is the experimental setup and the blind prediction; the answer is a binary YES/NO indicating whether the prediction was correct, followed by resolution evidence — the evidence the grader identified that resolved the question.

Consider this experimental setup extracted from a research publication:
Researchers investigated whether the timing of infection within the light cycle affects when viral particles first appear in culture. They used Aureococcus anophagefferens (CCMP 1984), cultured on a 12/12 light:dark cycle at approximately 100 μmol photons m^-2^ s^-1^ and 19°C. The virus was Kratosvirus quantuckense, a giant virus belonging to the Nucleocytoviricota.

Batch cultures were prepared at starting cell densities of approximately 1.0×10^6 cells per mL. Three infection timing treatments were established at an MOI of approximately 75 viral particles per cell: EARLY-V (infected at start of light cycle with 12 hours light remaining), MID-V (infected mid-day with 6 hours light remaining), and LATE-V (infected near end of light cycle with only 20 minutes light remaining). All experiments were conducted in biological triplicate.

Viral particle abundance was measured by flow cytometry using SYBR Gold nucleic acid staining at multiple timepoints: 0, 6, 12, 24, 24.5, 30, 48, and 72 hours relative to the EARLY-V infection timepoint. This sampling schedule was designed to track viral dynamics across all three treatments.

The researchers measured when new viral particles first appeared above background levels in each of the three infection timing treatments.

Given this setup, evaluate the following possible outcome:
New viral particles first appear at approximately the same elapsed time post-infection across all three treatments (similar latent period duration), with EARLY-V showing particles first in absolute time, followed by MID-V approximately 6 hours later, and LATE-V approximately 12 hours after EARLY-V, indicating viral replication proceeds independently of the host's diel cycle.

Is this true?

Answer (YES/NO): NO